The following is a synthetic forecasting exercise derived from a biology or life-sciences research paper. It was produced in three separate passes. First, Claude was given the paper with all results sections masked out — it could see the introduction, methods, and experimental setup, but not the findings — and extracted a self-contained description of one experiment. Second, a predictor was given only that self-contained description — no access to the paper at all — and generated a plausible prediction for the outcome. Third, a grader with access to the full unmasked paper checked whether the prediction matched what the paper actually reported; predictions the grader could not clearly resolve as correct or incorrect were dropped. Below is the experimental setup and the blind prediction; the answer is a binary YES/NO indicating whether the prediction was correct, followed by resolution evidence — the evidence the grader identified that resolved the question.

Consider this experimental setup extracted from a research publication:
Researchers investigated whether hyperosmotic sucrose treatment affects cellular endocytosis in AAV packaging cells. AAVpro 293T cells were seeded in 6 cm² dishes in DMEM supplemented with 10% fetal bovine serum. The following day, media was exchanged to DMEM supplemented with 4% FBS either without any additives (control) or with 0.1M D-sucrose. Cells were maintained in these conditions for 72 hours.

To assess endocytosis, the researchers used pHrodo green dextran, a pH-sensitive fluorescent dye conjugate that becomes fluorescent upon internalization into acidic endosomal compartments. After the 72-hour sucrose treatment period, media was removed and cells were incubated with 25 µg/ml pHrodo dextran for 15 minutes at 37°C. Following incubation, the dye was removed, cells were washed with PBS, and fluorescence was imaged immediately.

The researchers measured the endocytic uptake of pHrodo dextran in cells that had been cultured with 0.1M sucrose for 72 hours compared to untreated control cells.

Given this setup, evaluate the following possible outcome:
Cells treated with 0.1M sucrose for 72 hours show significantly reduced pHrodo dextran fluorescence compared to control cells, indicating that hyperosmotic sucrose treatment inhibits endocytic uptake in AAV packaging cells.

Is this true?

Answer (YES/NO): NO